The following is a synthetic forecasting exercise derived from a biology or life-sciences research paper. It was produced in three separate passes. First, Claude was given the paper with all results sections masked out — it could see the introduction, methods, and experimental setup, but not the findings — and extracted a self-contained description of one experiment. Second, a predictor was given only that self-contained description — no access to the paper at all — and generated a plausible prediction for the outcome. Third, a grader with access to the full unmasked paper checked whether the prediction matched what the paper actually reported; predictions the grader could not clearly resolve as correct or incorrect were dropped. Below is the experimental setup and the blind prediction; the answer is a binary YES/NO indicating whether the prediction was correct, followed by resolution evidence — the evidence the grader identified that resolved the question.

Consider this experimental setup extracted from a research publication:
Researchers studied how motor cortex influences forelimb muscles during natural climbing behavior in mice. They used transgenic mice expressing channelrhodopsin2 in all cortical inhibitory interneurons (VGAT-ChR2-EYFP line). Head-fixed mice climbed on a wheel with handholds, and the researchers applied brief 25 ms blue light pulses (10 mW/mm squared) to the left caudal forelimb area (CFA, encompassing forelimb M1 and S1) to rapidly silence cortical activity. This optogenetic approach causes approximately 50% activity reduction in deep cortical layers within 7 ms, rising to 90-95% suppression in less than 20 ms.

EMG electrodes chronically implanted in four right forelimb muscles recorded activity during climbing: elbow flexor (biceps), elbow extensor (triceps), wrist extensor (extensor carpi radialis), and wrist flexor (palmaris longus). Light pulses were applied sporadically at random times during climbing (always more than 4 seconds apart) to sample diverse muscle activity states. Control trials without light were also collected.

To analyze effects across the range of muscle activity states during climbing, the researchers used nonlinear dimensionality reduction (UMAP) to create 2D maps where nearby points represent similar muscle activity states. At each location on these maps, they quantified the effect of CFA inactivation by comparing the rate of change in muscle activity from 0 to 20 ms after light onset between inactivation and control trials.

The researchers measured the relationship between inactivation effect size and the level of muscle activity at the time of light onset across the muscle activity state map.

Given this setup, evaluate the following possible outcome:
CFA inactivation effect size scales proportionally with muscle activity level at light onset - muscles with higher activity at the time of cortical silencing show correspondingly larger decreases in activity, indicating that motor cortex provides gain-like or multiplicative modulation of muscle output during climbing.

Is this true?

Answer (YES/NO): NO